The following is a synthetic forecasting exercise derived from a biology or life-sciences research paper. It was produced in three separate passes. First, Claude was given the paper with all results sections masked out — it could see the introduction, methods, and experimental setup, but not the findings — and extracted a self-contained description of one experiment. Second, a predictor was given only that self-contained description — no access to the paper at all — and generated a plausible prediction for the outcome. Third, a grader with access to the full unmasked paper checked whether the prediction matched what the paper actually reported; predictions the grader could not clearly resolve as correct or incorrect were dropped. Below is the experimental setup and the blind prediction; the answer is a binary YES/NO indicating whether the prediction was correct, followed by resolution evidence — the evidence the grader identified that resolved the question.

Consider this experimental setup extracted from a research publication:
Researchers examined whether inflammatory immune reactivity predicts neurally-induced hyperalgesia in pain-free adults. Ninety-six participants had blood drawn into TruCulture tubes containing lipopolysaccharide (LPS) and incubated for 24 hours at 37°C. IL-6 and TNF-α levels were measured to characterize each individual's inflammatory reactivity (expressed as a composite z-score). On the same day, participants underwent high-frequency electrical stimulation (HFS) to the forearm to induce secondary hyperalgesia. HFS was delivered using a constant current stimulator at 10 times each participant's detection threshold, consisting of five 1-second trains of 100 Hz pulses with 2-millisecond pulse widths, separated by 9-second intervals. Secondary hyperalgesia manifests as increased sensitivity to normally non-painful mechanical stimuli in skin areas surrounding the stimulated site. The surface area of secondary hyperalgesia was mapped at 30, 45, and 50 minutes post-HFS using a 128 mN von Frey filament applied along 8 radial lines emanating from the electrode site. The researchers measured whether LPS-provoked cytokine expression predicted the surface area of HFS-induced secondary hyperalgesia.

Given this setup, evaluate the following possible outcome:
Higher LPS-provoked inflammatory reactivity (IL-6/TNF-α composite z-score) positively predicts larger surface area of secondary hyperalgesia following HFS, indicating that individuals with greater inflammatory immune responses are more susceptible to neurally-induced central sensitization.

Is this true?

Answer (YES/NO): NO